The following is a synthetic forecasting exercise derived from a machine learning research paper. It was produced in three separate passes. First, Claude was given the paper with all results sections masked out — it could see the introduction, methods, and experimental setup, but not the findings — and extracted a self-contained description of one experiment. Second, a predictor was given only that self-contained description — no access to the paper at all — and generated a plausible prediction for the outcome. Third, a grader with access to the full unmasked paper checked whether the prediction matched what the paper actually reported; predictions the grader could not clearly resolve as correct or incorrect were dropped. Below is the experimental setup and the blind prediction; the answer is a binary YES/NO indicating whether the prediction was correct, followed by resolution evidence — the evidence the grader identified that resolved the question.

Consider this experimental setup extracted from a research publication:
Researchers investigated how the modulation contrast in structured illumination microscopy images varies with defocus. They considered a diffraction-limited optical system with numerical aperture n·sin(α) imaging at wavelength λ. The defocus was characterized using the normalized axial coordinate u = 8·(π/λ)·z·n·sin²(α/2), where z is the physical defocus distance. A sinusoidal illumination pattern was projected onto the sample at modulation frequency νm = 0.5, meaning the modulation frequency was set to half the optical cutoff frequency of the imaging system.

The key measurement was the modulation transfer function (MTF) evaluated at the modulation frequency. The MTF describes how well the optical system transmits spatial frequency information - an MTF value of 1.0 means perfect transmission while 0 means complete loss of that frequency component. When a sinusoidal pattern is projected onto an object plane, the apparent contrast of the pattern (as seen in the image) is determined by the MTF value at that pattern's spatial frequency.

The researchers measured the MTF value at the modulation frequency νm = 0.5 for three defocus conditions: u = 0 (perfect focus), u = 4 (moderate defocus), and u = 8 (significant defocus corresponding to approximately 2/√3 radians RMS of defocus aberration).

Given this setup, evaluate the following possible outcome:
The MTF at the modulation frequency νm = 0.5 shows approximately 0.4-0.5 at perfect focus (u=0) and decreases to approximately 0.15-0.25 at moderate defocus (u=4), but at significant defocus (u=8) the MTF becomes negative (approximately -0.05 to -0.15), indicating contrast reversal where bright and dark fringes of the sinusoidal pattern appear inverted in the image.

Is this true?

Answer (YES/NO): NO